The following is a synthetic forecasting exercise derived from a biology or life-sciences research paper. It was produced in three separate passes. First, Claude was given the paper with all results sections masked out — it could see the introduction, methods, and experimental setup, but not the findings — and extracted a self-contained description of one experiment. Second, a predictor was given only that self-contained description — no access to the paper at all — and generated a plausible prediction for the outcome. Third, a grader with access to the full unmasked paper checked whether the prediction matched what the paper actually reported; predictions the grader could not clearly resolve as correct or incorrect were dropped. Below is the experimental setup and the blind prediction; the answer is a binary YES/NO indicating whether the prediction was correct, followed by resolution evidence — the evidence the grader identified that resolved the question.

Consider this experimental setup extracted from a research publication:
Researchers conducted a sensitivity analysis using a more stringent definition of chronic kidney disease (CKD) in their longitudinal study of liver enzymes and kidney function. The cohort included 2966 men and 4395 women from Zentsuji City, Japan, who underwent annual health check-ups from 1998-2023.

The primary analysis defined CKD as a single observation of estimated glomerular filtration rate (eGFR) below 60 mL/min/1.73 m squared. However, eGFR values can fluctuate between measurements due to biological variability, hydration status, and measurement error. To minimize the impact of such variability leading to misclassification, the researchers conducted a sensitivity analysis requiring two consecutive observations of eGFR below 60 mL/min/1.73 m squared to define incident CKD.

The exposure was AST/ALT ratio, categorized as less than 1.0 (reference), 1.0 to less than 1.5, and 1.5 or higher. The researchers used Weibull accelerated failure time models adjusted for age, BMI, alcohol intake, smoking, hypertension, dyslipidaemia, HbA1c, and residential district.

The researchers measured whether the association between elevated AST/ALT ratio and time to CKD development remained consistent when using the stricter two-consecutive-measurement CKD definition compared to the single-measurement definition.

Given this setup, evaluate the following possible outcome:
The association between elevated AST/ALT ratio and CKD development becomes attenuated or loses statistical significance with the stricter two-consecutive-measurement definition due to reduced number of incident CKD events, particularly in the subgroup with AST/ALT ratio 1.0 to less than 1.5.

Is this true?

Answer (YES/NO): NO